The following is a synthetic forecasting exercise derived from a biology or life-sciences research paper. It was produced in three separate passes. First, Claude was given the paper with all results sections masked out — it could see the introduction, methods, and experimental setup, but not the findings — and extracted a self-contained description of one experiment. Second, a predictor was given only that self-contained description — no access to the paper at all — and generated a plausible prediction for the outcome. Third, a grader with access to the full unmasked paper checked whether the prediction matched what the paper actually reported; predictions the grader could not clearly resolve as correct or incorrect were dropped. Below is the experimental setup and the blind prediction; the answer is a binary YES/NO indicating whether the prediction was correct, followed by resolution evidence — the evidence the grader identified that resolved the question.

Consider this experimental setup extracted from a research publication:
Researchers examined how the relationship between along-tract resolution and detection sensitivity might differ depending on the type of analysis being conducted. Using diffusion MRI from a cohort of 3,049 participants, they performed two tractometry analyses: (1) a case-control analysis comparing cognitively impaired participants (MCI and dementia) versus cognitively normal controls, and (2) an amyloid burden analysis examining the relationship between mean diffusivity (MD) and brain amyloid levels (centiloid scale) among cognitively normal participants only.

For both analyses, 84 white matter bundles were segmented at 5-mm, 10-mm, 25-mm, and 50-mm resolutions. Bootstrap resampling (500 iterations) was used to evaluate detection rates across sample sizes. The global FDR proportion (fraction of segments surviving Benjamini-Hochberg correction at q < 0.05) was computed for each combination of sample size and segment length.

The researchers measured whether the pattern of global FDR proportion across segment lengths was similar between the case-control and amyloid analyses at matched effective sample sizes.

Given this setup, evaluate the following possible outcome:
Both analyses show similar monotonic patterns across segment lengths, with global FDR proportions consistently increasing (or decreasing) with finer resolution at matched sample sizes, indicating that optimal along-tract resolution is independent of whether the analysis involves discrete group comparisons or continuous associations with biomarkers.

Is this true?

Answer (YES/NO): NO